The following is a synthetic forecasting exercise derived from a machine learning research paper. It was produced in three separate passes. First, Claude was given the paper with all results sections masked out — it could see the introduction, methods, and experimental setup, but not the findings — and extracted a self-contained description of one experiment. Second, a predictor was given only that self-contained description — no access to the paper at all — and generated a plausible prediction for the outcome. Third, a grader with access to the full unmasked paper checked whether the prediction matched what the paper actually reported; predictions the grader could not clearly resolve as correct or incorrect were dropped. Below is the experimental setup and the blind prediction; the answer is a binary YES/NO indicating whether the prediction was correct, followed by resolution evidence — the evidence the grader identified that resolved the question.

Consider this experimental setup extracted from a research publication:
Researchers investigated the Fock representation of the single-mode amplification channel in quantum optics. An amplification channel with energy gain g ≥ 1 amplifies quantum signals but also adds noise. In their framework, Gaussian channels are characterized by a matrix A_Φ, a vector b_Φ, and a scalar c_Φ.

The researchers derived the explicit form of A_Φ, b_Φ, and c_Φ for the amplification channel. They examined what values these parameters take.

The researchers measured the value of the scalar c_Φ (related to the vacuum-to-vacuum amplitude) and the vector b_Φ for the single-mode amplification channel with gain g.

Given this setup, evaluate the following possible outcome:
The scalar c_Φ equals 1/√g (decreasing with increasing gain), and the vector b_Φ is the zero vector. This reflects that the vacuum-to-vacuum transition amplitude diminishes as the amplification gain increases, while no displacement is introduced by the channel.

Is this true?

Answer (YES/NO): NO